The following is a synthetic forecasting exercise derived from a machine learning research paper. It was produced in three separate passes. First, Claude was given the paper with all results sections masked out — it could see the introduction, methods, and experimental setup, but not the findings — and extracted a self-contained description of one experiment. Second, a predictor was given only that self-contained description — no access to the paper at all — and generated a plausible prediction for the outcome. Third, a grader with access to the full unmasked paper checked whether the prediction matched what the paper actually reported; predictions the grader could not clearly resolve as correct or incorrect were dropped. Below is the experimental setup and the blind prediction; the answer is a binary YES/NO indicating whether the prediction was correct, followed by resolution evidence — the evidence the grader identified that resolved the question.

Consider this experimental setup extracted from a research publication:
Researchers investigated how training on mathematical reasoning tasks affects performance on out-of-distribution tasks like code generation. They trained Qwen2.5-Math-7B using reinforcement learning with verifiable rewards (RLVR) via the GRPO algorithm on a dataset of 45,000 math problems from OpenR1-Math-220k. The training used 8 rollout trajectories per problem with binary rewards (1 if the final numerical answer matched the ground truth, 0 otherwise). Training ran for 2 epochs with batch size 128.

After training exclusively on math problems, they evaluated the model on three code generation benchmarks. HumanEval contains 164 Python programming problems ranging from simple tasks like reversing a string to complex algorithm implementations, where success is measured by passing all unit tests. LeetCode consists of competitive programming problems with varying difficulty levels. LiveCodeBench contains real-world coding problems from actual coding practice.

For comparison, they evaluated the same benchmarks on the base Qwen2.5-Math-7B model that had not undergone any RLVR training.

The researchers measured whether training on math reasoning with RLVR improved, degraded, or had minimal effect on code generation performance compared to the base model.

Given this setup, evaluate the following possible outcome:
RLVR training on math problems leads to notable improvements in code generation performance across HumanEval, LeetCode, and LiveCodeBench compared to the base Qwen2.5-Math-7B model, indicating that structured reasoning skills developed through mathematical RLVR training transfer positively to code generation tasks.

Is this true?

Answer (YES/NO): NO